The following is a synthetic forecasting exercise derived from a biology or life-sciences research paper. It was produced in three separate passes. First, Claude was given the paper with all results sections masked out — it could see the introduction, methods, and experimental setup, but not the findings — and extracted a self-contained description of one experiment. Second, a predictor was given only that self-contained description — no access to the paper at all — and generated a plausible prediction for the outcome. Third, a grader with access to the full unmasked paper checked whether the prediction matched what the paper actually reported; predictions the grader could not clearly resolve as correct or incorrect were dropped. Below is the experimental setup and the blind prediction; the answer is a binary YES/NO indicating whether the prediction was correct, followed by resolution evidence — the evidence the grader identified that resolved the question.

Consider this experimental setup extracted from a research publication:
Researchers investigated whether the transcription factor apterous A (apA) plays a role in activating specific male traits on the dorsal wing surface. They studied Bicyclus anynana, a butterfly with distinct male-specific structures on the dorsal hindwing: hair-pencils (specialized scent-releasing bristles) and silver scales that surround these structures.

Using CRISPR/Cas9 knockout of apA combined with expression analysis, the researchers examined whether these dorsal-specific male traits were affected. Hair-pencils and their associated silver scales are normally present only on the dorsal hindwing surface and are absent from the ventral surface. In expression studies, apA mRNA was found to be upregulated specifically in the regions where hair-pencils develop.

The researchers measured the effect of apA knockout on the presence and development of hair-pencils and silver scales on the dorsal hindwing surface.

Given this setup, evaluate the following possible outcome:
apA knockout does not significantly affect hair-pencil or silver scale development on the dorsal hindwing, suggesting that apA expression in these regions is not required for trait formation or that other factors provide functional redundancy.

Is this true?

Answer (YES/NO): NO